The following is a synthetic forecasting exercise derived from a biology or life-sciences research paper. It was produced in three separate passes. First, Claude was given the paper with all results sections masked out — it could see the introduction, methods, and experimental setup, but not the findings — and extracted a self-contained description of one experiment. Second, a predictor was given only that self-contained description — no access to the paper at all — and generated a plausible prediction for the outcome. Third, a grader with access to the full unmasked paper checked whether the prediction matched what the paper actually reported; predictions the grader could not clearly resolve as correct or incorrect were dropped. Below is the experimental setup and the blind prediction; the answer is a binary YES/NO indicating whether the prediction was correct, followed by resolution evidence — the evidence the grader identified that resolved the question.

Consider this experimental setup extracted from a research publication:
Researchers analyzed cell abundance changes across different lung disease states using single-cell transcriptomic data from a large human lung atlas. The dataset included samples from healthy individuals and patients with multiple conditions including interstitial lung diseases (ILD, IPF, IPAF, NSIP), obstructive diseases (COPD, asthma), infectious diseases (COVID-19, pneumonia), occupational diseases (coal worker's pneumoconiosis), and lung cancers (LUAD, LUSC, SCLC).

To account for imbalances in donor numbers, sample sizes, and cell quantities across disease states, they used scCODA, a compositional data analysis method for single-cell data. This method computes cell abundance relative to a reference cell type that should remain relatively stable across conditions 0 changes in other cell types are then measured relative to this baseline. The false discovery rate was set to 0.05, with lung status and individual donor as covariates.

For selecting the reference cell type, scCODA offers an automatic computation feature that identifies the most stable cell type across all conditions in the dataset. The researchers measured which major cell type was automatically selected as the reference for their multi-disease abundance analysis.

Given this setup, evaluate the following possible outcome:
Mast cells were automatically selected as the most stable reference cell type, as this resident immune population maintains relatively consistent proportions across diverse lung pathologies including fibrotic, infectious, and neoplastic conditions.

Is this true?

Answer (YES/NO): NO